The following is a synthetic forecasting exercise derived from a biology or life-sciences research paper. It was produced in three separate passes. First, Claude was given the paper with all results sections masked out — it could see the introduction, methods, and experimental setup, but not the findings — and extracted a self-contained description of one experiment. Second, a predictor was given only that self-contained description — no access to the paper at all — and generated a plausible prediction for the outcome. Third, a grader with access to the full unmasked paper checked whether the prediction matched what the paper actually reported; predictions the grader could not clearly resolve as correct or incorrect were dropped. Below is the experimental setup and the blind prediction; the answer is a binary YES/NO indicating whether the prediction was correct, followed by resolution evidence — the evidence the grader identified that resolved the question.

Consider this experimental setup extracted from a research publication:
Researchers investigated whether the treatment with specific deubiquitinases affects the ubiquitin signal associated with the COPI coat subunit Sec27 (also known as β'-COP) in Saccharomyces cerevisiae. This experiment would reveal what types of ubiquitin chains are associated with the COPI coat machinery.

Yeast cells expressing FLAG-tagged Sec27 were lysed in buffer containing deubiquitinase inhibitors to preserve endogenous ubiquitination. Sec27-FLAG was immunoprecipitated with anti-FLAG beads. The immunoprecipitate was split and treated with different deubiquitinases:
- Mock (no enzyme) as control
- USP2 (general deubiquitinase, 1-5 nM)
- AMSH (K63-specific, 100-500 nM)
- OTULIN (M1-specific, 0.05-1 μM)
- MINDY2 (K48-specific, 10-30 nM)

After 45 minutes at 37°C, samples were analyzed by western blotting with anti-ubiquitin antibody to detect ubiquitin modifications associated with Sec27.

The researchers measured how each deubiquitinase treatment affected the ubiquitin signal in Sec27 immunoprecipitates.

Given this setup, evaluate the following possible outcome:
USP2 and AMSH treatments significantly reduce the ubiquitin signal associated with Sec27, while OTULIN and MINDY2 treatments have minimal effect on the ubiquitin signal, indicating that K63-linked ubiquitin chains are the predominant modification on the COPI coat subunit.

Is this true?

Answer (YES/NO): NO